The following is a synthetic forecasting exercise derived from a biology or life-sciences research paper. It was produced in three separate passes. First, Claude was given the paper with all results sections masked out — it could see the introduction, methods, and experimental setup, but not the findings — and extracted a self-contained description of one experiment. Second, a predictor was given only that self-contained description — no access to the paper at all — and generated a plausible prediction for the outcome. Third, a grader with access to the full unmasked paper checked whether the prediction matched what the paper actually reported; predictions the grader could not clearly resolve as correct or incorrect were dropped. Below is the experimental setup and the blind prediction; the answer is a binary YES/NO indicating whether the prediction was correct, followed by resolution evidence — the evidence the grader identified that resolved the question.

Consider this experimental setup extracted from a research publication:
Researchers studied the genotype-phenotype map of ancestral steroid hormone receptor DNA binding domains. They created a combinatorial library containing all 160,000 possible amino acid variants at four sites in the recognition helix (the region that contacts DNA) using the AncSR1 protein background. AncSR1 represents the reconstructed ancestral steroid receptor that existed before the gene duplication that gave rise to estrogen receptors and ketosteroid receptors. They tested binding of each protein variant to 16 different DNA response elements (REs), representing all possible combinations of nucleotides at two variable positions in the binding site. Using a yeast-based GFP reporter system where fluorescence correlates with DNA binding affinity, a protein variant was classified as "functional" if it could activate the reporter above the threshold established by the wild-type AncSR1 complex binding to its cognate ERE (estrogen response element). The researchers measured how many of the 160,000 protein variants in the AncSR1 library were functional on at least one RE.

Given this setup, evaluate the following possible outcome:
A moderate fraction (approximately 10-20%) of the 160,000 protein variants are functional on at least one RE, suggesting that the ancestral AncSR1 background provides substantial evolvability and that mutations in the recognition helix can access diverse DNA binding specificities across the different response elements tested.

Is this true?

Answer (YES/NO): NO